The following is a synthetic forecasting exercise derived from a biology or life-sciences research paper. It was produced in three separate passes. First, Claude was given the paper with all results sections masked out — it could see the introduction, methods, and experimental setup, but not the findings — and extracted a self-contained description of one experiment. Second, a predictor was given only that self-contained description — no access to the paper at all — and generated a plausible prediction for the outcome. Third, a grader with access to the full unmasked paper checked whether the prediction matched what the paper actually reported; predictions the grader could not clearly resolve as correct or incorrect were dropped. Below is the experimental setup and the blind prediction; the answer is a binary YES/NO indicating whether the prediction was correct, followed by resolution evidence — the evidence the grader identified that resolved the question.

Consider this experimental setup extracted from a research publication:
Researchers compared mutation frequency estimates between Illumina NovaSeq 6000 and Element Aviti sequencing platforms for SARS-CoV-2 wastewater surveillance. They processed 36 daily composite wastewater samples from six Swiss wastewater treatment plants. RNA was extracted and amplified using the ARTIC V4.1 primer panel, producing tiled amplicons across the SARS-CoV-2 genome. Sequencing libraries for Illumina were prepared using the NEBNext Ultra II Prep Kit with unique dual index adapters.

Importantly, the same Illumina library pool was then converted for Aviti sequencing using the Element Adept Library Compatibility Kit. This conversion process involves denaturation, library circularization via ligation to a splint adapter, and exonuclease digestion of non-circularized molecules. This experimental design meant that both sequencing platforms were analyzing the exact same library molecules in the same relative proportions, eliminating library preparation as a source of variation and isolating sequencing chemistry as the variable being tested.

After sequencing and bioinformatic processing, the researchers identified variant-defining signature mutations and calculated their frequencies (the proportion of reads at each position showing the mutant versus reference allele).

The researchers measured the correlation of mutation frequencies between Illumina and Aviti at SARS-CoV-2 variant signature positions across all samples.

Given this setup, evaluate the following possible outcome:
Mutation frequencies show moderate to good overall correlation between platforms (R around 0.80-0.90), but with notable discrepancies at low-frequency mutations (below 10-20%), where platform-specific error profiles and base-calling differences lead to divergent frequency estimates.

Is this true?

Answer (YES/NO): NO